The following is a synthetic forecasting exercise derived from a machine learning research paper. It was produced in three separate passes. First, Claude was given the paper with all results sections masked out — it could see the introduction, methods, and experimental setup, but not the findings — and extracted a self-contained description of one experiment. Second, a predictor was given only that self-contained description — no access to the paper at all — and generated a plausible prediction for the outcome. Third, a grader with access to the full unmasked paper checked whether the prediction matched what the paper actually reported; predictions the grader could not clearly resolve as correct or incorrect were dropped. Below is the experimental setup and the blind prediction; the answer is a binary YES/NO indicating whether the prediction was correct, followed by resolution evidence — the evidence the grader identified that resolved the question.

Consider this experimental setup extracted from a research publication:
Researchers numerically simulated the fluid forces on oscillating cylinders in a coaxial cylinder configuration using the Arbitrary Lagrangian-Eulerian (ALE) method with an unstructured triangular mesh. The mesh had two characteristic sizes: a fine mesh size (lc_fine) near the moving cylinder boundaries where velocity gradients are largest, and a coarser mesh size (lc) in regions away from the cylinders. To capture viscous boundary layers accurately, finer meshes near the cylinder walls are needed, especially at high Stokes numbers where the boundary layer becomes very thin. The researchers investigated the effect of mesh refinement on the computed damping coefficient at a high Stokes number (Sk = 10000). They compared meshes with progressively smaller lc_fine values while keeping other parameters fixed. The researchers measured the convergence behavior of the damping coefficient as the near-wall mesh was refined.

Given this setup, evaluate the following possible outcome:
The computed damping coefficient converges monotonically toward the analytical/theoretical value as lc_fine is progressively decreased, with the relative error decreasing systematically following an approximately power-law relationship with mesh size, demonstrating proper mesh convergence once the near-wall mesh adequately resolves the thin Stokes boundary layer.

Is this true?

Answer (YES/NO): NO